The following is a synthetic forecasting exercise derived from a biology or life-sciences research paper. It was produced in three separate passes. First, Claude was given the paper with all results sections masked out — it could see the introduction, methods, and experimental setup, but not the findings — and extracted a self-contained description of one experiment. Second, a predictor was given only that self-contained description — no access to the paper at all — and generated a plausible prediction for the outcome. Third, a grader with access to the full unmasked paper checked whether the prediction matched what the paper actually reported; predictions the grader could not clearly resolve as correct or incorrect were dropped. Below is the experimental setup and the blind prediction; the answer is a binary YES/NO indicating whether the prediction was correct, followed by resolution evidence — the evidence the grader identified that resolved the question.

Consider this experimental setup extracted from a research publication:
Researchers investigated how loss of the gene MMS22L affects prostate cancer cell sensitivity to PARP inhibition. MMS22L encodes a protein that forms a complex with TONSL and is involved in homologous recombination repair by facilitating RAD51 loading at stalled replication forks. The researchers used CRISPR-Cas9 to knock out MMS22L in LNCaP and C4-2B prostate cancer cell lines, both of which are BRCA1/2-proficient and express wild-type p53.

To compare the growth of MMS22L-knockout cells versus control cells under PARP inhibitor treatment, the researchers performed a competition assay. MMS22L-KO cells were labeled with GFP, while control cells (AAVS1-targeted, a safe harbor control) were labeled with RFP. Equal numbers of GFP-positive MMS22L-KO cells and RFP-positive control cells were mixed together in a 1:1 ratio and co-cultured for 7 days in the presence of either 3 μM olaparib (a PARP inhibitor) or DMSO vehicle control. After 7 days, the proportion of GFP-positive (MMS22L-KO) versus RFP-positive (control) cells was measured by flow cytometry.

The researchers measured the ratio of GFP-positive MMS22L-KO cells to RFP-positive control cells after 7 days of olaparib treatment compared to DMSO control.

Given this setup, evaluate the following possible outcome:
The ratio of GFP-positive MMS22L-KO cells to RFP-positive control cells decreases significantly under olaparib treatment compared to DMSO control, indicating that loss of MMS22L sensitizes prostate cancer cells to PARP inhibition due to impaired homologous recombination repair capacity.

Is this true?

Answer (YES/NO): YES